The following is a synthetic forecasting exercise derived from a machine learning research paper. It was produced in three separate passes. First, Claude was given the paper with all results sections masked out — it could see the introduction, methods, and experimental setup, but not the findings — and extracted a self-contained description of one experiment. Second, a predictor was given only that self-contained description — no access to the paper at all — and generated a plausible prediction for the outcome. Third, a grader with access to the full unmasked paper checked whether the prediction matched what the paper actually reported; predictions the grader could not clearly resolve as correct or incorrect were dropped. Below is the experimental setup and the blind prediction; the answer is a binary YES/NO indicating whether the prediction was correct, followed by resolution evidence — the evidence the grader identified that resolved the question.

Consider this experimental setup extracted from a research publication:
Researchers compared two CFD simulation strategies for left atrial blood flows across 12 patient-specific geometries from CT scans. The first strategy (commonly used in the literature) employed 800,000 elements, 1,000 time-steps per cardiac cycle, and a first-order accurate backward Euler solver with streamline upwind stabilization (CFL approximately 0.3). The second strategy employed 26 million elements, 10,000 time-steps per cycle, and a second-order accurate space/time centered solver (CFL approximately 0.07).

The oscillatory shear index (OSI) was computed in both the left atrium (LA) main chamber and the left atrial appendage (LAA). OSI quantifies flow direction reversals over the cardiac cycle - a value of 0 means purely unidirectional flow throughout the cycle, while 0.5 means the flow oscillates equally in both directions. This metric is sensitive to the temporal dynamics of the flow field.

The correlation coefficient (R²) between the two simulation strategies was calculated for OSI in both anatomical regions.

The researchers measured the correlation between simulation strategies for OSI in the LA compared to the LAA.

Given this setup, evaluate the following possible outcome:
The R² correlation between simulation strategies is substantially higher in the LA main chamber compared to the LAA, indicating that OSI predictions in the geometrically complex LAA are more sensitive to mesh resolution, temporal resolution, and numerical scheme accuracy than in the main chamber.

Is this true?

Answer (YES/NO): NO